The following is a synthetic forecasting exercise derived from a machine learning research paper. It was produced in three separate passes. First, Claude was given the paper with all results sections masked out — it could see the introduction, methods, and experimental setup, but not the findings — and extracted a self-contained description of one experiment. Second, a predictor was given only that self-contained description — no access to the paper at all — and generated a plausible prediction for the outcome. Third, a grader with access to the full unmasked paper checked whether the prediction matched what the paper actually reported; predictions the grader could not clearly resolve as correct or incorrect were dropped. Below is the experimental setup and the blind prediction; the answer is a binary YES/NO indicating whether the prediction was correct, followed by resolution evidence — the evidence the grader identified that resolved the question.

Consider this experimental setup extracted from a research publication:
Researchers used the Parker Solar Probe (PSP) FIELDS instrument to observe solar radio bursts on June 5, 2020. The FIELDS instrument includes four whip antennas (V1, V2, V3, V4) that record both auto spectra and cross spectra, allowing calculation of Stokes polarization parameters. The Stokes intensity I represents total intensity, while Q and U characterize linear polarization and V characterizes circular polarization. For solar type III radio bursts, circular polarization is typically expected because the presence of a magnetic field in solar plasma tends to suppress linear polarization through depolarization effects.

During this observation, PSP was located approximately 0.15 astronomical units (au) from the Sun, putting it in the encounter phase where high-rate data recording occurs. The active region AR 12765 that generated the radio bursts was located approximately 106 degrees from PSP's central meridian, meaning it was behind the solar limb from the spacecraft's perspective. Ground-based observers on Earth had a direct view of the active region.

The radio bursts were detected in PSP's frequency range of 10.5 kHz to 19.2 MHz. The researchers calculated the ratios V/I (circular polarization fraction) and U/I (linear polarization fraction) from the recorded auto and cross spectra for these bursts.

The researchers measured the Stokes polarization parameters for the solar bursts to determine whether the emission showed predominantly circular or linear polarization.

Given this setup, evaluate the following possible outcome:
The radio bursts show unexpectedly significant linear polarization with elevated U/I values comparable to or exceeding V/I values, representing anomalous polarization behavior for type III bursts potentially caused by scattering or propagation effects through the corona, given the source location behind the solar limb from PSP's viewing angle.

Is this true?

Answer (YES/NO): YES